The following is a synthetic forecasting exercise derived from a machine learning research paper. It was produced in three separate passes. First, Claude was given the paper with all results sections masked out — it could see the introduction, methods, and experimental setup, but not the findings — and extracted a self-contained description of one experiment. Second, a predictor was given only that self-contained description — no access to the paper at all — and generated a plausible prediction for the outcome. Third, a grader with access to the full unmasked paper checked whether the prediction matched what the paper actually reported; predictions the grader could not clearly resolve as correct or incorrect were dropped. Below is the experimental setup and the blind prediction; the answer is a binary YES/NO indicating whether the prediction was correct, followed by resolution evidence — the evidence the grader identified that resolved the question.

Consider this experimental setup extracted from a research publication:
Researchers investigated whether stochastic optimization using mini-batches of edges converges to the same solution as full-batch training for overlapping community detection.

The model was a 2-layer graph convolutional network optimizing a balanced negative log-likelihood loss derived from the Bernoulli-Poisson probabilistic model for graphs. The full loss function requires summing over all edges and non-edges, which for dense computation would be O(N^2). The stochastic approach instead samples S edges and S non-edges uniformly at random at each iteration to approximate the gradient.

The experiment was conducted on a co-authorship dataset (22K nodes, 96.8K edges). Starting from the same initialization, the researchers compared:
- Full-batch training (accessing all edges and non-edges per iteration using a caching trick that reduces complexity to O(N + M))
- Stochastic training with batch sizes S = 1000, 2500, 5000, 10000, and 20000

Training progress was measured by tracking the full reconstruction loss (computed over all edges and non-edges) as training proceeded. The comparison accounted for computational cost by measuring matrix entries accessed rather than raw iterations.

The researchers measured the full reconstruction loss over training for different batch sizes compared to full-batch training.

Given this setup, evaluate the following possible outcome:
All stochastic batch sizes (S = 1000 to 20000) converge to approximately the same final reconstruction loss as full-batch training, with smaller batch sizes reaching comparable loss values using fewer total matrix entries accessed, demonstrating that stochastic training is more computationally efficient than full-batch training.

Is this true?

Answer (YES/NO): NO